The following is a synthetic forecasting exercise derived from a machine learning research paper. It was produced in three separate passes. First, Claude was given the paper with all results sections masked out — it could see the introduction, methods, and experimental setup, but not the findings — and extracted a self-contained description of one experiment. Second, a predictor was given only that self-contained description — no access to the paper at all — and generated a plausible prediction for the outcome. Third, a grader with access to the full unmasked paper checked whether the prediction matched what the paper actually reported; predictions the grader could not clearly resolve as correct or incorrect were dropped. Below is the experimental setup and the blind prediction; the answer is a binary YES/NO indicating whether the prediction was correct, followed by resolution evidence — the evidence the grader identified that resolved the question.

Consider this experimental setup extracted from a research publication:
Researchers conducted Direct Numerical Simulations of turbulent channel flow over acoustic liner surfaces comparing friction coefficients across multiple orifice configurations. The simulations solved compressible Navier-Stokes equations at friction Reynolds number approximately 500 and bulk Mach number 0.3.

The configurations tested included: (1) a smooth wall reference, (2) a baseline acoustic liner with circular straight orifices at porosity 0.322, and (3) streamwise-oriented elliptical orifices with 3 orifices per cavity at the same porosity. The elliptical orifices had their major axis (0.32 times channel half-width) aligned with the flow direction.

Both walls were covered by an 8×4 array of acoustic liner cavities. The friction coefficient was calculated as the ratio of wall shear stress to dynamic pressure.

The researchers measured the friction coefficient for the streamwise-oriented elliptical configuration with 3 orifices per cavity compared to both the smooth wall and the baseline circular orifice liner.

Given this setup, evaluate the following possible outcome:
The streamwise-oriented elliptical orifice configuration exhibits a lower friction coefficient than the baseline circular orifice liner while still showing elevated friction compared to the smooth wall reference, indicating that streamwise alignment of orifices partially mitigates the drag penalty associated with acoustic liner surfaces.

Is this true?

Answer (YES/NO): NO